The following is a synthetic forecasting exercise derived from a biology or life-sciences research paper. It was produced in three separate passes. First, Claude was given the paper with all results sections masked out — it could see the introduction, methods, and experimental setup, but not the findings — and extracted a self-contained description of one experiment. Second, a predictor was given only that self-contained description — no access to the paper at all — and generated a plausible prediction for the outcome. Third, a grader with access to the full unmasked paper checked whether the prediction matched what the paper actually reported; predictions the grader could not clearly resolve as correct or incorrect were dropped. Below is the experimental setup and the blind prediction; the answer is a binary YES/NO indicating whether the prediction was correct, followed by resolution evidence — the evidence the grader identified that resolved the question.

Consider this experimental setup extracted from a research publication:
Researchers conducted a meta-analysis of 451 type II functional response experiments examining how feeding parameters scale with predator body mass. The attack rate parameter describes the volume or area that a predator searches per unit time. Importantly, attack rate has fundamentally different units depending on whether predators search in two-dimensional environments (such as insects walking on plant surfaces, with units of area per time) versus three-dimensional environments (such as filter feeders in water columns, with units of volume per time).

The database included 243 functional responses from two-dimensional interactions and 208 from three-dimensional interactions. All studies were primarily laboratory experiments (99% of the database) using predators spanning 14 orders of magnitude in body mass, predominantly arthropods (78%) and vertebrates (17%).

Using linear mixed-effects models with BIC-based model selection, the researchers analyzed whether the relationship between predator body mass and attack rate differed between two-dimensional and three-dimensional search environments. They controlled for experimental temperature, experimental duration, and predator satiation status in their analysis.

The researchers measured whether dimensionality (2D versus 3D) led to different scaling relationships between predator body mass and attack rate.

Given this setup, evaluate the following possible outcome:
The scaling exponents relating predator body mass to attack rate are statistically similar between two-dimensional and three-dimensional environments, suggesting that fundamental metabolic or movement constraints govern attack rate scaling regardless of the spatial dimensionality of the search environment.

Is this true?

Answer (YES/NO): YES